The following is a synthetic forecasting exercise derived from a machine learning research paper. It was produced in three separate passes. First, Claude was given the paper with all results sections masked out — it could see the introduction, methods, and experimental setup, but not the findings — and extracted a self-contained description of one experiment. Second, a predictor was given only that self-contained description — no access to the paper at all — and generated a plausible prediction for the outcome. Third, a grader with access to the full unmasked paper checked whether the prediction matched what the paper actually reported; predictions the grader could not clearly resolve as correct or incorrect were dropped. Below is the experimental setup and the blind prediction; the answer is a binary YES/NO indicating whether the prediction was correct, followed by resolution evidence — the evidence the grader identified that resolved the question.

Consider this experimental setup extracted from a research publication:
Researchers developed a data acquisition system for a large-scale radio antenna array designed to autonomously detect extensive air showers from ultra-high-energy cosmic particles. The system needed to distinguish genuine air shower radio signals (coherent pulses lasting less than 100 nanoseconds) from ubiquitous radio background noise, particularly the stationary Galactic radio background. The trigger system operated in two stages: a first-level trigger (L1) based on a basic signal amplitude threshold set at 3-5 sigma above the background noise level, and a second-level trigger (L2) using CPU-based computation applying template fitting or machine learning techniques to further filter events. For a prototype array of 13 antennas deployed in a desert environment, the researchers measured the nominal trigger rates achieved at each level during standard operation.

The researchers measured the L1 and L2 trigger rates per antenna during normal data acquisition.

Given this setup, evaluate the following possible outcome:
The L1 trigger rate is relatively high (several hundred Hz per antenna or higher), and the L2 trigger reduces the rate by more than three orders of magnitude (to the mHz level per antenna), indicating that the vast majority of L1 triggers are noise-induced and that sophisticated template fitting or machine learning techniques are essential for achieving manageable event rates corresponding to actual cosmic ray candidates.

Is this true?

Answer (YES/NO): NO